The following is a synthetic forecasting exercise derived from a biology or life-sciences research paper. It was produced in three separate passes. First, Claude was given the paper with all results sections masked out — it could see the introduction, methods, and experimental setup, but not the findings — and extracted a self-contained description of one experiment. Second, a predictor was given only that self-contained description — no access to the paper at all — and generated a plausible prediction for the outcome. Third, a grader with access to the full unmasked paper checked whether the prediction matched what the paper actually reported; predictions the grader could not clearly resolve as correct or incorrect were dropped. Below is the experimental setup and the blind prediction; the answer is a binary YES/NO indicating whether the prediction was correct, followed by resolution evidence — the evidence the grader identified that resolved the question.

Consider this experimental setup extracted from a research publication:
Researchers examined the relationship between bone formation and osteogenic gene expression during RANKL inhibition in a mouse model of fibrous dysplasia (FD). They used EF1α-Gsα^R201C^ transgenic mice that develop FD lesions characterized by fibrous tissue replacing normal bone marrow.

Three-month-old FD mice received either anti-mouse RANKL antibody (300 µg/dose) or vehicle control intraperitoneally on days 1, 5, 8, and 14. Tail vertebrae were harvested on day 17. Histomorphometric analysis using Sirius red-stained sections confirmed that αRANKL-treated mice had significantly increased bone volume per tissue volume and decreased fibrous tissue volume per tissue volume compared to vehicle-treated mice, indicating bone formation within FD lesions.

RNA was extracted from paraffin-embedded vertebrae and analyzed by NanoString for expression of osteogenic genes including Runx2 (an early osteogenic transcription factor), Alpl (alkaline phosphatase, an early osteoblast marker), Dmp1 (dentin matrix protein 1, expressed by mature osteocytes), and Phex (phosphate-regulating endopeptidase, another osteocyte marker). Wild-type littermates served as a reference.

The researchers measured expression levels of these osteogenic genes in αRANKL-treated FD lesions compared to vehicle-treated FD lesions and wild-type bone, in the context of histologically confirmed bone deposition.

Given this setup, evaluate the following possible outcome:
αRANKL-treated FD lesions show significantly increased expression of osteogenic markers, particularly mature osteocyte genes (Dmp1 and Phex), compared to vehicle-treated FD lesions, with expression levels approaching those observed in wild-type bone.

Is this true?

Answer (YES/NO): NO